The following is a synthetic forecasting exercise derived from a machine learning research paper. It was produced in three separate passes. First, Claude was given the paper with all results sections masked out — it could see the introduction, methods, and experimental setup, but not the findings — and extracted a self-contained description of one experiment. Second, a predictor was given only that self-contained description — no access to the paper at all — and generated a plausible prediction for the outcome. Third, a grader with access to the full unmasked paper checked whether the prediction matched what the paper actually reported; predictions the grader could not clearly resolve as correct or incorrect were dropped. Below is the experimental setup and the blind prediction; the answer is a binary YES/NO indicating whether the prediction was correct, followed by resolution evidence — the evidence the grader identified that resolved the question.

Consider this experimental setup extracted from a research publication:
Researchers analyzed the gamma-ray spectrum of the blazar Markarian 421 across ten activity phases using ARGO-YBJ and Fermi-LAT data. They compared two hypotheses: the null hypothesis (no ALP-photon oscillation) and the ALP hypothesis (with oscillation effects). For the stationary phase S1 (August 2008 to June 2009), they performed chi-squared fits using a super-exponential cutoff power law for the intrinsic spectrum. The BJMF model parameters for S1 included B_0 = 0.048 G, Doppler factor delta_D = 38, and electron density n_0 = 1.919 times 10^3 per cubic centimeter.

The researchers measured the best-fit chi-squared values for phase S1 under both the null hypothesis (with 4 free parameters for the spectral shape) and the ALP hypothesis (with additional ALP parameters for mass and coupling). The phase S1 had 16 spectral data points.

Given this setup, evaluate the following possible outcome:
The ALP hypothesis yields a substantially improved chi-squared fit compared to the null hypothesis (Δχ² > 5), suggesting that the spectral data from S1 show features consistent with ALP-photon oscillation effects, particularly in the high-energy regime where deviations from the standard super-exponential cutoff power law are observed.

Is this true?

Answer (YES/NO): NO